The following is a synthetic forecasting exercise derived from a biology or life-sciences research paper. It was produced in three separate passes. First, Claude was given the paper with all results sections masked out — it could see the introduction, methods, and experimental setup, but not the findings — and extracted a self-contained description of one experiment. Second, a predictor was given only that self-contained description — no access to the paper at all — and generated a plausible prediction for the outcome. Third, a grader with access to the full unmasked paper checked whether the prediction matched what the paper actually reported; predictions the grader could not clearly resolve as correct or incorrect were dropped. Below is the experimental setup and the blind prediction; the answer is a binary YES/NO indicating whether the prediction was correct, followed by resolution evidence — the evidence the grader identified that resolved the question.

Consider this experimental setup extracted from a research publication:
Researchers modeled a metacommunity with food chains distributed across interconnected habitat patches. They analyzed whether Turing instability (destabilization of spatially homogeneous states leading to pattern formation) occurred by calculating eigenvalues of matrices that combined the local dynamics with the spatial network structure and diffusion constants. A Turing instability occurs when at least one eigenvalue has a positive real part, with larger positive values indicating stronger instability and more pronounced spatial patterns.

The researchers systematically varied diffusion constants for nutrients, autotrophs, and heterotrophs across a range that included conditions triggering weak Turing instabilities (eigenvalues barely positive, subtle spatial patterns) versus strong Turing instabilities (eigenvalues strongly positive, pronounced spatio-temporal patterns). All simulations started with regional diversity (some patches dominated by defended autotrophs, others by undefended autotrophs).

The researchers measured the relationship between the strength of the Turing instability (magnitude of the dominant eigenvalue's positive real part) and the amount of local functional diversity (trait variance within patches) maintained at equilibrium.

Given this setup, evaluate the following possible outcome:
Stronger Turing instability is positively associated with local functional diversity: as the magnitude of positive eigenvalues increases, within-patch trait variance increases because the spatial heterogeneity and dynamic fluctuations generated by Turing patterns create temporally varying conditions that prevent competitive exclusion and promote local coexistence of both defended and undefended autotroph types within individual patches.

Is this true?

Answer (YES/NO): YES